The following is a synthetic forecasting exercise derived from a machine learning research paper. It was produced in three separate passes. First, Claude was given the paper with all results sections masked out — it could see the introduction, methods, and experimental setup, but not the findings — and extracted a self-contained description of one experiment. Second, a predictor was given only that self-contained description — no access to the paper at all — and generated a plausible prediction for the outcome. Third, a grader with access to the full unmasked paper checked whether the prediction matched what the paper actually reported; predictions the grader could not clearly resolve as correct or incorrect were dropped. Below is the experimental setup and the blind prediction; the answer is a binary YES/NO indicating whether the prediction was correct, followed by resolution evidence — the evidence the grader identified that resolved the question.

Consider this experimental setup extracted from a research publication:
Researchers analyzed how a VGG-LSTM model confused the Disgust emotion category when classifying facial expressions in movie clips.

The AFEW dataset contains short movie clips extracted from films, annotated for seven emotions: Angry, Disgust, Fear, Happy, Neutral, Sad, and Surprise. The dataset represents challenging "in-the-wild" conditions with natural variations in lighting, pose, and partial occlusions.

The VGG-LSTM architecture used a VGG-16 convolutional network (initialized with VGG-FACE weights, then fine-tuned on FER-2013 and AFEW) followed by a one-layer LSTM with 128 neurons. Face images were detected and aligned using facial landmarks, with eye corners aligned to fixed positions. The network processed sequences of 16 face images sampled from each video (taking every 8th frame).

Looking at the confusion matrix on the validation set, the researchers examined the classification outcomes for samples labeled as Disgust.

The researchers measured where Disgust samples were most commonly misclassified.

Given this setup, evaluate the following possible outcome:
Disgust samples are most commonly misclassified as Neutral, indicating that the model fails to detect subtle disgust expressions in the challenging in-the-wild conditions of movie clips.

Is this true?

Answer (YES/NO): YES